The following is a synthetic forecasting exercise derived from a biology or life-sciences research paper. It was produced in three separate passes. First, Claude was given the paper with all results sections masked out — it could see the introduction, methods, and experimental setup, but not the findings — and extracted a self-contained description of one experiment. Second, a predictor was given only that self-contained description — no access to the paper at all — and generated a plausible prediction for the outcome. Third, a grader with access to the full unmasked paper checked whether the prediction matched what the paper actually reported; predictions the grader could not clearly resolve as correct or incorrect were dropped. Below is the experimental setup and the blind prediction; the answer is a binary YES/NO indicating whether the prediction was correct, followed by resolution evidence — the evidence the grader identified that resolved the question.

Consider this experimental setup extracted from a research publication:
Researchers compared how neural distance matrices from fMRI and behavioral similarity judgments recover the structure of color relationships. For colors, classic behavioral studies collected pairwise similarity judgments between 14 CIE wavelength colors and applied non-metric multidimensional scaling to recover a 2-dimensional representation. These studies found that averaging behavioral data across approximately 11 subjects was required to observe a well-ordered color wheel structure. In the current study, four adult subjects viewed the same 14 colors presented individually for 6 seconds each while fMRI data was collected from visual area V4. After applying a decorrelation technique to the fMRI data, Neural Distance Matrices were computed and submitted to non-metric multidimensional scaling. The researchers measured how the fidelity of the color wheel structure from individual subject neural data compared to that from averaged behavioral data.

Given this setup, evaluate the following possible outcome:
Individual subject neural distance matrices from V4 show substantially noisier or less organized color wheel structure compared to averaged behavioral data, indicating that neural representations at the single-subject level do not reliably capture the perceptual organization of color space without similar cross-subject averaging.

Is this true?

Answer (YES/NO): NO